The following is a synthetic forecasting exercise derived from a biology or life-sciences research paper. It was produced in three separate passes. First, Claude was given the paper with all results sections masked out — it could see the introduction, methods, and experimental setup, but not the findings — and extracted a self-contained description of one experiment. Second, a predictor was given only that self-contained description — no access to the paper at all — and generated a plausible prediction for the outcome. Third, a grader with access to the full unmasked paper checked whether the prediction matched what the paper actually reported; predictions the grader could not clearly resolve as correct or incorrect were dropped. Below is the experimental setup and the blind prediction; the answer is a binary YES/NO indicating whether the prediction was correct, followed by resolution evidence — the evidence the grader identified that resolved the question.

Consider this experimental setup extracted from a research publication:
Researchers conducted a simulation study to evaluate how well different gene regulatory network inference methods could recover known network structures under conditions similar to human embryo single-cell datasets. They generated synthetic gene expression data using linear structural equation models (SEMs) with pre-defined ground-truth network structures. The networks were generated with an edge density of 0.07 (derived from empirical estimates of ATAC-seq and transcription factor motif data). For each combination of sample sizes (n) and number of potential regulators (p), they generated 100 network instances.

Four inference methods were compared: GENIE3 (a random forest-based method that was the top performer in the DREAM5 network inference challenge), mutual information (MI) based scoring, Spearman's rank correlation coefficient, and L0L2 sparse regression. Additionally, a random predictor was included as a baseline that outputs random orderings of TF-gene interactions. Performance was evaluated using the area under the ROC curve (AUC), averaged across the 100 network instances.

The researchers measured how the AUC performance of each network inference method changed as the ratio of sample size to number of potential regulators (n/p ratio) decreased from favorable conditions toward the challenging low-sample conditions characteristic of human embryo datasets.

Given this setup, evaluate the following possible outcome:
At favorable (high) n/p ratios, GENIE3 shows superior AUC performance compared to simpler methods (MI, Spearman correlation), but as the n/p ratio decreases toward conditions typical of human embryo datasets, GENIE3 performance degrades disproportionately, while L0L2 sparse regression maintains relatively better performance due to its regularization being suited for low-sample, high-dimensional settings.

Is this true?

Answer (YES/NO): NO